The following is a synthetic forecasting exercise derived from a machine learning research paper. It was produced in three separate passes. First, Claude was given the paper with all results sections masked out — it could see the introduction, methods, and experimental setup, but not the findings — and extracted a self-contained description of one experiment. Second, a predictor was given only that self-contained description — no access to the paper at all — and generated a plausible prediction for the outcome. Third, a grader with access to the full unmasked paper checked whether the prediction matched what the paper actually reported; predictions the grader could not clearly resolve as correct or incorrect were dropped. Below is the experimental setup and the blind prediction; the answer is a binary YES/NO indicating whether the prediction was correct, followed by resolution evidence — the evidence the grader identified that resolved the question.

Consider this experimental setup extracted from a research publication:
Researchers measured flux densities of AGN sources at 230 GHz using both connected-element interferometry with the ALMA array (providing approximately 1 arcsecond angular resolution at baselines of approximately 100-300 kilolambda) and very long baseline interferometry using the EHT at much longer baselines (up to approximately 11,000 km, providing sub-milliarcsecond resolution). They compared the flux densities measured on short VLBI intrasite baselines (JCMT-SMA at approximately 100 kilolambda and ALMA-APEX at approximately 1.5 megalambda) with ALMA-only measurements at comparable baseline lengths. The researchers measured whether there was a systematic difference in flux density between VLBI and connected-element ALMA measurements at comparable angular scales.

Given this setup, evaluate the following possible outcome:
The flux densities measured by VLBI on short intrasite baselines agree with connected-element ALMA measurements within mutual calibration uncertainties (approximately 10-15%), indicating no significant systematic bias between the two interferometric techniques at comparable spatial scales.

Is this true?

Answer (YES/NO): NO